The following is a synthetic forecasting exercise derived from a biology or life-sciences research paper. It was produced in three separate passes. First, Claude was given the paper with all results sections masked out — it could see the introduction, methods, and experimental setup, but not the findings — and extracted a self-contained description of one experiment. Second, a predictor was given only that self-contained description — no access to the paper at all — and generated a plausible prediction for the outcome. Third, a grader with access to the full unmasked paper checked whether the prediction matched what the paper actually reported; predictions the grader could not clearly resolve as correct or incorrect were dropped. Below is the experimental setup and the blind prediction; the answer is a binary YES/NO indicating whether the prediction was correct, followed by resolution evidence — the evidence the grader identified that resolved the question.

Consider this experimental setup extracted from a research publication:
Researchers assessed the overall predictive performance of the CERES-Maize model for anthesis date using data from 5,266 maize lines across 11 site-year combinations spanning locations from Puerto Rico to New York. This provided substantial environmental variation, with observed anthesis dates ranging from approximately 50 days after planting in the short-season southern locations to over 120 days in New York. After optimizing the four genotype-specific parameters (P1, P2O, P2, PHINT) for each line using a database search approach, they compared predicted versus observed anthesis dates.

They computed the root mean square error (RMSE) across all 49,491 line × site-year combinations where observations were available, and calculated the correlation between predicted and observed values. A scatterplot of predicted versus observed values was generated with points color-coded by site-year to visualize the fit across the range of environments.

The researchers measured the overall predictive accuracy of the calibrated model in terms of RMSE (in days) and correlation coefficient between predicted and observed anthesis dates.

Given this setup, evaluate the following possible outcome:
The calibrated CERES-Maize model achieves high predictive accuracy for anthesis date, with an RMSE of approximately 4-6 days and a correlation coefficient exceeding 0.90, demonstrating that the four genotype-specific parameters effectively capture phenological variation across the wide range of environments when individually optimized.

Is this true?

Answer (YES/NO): NO